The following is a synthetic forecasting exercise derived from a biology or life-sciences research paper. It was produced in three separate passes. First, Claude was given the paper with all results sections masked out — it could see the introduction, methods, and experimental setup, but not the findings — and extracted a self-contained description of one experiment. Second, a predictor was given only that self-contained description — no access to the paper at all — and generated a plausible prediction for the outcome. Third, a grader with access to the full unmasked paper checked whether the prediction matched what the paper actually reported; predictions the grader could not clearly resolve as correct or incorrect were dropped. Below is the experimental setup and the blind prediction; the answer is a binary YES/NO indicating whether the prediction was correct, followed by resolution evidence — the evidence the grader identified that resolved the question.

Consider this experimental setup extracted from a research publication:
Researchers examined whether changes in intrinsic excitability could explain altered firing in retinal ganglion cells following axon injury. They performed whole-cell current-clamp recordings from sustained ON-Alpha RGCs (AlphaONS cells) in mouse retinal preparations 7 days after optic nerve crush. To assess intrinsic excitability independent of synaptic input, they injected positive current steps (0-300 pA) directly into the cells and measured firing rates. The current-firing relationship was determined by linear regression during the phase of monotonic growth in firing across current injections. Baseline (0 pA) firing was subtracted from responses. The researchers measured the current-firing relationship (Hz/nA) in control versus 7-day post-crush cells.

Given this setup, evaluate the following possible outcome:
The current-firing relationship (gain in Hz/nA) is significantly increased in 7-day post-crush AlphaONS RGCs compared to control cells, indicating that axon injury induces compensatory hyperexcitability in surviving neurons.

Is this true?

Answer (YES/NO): NO